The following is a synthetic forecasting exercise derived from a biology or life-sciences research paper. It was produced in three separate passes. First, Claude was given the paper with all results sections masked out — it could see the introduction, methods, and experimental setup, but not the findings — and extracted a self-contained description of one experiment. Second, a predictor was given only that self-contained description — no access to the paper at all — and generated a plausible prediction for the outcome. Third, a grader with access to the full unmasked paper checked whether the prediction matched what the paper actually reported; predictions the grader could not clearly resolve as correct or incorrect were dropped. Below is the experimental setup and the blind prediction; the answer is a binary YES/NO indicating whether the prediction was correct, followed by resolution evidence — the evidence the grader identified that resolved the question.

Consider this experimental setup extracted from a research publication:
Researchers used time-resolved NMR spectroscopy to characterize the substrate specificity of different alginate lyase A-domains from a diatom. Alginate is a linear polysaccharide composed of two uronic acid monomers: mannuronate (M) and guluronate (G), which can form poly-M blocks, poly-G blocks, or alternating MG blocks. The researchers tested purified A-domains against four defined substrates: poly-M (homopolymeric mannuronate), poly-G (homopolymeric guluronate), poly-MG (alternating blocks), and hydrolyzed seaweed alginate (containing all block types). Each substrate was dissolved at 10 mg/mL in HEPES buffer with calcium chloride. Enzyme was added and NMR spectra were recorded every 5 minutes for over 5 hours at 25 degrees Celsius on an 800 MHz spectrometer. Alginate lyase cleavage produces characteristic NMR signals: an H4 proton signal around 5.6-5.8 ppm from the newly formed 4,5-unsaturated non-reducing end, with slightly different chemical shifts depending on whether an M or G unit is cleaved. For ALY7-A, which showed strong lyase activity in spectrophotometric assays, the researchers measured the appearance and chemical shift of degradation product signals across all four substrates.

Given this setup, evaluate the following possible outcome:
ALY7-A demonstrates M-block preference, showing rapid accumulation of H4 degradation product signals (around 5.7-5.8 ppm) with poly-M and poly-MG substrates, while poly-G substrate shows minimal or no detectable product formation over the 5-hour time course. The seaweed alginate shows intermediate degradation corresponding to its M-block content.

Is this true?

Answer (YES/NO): NO